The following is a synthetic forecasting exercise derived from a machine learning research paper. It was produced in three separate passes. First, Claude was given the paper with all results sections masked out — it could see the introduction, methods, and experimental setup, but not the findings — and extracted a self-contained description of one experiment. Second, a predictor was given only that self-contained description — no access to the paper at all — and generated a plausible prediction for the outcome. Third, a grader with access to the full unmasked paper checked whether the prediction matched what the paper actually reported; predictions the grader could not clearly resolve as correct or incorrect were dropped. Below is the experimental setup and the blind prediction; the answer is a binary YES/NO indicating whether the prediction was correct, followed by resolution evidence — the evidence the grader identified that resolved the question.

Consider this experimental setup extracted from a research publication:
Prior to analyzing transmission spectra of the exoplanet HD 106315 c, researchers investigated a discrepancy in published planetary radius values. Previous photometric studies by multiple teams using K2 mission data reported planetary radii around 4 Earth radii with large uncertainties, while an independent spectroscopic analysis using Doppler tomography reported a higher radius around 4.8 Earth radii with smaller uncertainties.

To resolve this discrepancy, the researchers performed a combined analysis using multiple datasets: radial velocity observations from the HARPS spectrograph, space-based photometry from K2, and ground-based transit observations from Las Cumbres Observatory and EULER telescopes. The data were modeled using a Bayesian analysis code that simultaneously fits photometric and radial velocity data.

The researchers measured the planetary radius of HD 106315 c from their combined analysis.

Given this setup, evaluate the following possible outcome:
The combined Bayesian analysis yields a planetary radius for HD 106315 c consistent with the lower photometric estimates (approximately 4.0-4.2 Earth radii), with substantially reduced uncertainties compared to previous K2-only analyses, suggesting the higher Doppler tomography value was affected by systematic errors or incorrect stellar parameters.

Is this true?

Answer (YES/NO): NO